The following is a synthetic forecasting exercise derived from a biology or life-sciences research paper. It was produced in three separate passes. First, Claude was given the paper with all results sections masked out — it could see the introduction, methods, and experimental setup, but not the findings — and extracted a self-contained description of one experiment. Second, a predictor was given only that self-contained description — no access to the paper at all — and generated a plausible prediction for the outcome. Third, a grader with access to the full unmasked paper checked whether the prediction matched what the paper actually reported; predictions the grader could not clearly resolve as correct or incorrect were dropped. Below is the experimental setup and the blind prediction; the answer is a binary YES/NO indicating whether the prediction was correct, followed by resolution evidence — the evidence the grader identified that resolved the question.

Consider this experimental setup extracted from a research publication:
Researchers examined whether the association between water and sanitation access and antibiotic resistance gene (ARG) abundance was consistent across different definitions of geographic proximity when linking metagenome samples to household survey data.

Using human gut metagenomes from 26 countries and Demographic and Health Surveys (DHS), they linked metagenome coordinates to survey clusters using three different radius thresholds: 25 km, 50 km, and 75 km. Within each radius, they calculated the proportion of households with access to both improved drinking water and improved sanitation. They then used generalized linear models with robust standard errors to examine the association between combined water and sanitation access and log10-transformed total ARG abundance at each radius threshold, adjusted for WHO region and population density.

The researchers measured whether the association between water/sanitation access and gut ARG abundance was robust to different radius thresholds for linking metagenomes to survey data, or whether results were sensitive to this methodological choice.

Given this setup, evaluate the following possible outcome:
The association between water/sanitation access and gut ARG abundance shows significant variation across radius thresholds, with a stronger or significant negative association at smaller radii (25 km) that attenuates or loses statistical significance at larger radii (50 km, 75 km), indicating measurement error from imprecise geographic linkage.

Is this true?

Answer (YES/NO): NO